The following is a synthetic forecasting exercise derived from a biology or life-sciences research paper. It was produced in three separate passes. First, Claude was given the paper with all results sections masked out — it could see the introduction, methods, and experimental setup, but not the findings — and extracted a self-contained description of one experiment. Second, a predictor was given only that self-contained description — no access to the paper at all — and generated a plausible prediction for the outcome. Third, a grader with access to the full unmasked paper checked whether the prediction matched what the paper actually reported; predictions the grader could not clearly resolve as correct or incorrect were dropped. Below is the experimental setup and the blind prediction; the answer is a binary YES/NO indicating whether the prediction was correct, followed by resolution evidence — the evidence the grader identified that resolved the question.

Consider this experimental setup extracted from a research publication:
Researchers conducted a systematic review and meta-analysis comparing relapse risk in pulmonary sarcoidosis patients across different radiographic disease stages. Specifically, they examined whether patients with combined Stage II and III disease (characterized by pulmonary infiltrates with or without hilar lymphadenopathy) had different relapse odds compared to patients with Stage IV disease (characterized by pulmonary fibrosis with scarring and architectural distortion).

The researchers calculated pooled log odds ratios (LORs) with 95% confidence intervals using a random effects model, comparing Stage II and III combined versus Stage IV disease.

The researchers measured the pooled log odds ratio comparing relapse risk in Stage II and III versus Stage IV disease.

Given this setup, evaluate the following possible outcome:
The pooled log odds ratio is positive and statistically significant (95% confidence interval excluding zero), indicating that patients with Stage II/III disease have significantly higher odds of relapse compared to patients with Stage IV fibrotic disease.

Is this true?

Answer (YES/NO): NO